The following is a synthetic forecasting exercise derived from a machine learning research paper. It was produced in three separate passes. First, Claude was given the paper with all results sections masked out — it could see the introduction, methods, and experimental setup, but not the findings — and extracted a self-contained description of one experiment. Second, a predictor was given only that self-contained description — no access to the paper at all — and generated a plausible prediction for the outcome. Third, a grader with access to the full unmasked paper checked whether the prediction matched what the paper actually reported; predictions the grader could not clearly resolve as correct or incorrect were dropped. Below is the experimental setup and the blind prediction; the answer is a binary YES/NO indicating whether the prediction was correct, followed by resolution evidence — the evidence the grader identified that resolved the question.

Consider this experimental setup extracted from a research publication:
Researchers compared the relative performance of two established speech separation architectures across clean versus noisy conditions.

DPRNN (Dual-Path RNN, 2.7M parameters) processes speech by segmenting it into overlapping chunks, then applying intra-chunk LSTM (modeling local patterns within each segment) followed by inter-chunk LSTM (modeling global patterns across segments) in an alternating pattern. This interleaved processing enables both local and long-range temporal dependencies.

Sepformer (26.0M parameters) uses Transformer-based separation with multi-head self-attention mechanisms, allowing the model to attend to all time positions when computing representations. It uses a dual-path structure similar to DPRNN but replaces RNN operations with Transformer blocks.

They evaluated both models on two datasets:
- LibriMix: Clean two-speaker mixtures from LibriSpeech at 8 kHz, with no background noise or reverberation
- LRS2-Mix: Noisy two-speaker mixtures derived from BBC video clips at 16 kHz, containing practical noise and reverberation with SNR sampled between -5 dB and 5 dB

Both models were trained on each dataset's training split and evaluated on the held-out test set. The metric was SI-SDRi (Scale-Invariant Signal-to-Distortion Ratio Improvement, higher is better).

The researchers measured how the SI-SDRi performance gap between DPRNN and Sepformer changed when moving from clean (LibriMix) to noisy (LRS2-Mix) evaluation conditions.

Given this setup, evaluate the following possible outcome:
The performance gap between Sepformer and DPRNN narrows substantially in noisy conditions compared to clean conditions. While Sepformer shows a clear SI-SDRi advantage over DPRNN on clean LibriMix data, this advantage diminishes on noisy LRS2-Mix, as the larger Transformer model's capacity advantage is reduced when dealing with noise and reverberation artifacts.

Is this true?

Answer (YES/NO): NO